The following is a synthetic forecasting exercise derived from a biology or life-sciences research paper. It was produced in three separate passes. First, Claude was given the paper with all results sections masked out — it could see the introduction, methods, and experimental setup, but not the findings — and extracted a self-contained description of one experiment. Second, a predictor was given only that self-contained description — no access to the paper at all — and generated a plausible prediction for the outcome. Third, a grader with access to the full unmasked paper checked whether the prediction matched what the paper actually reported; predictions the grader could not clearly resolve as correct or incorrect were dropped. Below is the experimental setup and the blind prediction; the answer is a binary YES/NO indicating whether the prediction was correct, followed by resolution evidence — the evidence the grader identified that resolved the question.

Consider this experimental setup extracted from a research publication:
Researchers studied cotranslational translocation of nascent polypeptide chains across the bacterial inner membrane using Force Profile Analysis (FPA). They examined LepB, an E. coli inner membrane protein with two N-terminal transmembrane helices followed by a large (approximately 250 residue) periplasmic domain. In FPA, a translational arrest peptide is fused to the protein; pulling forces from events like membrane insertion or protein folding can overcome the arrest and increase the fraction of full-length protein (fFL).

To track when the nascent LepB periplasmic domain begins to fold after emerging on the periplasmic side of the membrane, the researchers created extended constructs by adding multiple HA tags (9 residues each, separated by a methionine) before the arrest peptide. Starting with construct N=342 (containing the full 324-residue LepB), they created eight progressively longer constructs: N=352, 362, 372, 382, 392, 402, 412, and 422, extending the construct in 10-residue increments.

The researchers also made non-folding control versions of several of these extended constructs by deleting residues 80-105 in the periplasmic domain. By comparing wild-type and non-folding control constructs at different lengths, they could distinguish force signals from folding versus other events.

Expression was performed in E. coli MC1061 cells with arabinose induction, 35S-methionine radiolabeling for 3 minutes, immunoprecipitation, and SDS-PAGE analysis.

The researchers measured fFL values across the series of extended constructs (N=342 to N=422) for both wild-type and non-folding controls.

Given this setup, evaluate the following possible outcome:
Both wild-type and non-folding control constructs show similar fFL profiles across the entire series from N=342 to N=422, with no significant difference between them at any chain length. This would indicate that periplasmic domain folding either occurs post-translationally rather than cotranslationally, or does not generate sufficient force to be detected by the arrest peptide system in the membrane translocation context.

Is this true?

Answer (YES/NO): NO